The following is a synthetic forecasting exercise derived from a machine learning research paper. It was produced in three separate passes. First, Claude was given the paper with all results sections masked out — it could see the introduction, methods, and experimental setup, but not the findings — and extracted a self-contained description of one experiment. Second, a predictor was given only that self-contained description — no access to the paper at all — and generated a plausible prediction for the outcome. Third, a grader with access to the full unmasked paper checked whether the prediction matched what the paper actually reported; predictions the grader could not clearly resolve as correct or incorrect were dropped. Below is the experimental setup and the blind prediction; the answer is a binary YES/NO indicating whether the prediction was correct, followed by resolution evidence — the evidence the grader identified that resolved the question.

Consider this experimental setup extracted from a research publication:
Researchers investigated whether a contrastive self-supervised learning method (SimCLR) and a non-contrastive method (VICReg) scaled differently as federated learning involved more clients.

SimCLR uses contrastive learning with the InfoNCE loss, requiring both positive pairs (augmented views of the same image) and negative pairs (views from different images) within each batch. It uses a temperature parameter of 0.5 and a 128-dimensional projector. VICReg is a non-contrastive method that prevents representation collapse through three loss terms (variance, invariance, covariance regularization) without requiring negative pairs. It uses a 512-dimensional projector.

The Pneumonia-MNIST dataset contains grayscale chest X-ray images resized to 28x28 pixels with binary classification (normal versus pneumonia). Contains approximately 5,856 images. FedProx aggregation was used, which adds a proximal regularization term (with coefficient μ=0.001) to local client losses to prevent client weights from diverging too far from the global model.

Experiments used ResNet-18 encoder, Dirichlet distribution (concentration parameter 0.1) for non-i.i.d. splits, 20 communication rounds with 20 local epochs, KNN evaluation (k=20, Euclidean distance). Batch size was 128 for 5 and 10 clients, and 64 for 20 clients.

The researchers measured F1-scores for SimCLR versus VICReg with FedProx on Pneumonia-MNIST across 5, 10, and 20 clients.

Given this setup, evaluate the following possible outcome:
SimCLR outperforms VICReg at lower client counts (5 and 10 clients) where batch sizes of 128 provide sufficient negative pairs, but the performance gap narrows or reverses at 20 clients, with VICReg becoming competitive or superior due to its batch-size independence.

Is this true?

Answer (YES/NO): YES